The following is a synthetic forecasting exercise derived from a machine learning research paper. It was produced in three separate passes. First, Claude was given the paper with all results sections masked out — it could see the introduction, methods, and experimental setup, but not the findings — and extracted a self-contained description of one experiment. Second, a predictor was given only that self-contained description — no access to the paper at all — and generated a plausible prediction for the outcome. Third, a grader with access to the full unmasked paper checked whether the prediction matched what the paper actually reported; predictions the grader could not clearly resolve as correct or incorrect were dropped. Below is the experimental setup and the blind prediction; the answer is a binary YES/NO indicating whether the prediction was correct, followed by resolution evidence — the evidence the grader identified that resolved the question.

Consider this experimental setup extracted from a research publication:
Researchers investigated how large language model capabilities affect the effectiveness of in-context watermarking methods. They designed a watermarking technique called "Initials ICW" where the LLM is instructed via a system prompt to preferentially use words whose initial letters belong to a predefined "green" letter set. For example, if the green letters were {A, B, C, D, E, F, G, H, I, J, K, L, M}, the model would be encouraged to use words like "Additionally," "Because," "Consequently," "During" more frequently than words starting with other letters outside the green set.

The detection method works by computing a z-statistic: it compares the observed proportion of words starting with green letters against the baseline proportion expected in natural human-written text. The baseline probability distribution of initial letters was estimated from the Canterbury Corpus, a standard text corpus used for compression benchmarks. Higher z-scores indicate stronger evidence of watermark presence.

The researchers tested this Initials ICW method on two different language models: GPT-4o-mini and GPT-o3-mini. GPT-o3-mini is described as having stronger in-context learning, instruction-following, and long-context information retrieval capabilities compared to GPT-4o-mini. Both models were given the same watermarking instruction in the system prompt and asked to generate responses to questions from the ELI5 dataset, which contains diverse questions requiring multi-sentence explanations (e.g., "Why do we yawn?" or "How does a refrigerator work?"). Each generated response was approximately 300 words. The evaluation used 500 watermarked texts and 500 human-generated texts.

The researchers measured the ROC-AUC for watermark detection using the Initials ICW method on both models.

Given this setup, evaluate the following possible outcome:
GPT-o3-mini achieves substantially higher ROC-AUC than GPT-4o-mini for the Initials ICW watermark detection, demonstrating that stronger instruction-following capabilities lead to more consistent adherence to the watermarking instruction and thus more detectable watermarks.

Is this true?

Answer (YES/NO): YES